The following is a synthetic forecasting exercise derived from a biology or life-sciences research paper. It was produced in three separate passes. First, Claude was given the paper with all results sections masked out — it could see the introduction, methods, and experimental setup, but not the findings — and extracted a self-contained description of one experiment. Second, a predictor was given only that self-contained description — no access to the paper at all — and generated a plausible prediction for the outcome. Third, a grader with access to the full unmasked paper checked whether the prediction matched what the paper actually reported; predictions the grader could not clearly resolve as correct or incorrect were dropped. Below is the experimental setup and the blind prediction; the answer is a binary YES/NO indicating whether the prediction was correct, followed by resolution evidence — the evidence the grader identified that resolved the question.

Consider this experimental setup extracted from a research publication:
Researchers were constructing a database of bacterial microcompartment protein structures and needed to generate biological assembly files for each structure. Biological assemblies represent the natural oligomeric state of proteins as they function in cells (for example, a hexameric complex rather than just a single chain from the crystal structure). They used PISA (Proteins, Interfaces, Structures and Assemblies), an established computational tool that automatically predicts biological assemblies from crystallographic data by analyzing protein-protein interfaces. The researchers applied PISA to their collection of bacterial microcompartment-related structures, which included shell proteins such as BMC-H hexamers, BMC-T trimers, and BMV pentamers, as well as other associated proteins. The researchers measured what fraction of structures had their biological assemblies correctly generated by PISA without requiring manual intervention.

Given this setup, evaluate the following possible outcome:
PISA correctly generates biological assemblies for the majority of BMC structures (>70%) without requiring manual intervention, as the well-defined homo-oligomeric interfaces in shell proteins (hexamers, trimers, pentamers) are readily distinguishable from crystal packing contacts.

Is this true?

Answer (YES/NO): NO